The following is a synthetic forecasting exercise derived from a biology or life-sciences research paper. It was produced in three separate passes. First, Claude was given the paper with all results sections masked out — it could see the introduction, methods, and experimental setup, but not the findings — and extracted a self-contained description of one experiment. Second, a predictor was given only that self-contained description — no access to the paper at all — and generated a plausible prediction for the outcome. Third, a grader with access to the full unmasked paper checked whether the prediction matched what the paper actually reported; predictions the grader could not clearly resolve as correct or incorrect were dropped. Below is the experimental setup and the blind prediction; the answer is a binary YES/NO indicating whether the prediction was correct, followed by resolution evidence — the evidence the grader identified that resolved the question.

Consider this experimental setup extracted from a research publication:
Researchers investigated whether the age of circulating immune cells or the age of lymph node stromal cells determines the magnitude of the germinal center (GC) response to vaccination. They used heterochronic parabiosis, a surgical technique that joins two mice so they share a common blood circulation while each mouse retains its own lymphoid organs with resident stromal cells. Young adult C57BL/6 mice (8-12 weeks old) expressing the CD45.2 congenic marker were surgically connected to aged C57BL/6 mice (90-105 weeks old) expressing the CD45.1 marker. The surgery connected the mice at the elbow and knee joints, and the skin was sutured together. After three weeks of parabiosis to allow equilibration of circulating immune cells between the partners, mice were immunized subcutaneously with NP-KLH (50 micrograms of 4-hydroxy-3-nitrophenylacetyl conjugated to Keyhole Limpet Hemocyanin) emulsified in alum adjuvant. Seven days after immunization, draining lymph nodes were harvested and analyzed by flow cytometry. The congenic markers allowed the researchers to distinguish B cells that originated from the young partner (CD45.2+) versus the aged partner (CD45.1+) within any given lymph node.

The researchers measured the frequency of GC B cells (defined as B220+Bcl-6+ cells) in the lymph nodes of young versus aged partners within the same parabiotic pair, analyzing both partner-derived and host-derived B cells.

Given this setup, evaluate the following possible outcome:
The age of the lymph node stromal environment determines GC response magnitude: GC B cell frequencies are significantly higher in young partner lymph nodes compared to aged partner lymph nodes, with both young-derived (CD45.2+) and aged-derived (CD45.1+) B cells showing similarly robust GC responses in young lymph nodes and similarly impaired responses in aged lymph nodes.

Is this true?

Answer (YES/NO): YES